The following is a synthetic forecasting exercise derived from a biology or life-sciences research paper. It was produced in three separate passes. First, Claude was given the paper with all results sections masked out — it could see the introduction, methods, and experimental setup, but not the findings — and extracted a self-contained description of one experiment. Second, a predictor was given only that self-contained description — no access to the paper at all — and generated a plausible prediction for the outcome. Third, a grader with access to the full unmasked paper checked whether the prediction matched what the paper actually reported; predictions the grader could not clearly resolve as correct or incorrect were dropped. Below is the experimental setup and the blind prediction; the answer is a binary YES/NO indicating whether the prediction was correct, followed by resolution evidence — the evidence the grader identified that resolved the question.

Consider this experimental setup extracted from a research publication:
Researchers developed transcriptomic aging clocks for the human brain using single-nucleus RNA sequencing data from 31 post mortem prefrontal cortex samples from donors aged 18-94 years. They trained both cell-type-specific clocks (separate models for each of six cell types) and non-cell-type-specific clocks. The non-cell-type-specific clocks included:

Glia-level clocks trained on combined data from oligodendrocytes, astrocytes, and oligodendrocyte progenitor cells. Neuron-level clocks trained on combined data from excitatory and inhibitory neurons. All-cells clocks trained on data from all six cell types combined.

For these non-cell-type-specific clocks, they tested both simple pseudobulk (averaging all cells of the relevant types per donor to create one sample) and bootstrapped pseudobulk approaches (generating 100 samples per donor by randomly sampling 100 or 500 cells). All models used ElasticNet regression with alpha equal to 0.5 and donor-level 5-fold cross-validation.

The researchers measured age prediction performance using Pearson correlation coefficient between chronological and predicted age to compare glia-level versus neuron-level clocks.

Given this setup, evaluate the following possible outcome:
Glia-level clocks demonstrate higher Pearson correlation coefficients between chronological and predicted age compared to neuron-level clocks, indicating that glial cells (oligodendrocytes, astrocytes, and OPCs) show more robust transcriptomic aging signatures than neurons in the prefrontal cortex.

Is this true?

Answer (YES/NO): NO